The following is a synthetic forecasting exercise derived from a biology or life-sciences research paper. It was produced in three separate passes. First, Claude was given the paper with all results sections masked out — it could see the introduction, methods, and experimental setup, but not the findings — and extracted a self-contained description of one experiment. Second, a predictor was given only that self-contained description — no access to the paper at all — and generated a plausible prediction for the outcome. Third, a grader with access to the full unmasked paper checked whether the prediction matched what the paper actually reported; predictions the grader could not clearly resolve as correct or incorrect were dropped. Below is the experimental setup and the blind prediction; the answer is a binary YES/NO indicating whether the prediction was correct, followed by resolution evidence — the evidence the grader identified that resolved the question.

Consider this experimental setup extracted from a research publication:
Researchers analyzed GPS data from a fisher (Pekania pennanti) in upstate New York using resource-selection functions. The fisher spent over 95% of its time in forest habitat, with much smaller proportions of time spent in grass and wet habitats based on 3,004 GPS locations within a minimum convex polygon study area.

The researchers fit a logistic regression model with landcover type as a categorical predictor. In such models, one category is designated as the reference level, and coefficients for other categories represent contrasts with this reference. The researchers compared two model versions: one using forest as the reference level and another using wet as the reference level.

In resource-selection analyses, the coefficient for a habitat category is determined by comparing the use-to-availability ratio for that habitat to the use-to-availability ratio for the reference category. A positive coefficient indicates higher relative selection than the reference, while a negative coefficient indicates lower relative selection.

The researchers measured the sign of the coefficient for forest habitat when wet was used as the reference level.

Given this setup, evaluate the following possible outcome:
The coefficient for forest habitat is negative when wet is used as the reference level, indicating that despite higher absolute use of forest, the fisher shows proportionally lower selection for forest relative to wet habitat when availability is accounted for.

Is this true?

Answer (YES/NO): YES